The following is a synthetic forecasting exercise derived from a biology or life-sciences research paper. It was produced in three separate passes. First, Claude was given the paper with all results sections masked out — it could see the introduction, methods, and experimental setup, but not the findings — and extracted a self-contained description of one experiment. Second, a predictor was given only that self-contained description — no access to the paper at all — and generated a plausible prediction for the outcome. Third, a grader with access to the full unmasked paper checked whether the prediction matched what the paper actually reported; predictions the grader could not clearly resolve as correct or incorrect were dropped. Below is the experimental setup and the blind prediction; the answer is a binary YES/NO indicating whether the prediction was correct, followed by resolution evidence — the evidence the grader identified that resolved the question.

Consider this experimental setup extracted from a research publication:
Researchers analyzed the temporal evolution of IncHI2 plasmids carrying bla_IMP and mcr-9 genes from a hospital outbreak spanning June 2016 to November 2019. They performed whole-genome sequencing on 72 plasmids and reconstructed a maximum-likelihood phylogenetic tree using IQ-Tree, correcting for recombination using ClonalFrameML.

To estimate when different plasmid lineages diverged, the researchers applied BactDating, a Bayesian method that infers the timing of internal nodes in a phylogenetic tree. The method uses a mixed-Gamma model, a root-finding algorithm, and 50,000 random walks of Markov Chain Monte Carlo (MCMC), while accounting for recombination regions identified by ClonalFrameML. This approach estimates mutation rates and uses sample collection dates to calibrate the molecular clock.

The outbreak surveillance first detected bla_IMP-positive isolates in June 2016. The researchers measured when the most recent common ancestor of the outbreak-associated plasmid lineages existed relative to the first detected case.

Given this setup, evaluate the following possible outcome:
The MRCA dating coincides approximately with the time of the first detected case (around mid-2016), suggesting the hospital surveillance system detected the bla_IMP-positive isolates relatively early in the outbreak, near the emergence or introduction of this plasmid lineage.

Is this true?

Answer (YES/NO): NO